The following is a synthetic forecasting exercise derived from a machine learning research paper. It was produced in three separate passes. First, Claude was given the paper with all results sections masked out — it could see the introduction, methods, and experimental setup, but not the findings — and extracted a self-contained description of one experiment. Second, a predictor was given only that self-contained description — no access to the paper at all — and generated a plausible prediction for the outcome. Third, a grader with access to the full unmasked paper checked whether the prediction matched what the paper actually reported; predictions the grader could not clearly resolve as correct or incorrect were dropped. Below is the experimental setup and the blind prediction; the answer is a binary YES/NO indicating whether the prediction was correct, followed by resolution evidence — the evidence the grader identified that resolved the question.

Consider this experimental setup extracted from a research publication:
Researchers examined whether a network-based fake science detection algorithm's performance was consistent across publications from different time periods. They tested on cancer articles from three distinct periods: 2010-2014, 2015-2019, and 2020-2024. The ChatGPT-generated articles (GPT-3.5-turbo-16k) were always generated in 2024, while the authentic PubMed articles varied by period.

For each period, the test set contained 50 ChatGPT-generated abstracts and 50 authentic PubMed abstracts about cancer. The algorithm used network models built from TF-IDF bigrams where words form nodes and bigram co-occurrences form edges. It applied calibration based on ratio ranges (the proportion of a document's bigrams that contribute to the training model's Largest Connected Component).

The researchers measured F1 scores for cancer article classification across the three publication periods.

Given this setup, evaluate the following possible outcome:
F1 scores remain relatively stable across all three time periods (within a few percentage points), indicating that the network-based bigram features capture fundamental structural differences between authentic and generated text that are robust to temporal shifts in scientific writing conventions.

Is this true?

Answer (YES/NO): YES